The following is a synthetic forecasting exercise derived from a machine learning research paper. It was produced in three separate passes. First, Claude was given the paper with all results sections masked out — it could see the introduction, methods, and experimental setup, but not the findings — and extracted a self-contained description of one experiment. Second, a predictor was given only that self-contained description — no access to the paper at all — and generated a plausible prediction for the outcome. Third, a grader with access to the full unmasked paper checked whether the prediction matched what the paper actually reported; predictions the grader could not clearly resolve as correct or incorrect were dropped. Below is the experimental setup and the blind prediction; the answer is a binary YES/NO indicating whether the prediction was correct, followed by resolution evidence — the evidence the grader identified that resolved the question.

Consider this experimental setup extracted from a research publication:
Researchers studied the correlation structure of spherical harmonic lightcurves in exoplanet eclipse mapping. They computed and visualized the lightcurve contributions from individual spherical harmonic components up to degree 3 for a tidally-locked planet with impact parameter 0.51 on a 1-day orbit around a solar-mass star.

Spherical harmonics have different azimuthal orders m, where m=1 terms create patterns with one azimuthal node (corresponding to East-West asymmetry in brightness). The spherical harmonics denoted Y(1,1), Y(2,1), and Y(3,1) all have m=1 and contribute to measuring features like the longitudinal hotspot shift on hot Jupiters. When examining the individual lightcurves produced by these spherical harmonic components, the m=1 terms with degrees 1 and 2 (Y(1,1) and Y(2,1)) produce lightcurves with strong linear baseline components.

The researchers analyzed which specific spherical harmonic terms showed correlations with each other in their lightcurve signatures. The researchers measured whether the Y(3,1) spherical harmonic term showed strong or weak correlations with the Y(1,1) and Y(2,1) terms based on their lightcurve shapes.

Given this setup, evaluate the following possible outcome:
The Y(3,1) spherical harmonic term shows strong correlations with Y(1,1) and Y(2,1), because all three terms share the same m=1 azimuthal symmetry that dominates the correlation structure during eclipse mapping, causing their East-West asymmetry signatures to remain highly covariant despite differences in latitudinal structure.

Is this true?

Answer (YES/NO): YES